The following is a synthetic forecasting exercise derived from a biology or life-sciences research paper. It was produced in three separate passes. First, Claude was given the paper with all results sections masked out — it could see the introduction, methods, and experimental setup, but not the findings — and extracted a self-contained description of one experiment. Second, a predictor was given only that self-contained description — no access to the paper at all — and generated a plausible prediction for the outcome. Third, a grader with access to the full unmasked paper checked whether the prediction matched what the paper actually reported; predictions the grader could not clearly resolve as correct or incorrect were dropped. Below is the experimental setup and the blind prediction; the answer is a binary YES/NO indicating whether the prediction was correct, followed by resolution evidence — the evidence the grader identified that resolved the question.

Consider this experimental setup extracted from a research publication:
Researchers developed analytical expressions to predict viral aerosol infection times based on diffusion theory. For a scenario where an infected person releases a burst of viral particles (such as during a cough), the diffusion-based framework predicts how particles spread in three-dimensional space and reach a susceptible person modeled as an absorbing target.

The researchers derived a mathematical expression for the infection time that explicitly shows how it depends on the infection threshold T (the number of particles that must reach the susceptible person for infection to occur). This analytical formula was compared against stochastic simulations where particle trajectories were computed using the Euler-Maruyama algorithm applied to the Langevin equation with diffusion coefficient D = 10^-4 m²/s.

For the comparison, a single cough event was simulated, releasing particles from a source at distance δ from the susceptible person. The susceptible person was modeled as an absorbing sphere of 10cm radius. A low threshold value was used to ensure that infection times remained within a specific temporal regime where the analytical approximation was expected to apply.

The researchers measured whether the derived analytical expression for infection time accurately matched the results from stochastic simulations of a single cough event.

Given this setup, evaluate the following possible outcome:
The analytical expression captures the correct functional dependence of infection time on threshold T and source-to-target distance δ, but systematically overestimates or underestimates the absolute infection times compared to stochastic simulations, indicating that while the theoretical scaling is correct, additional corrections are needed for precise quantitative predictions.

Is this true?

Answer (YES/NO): NO